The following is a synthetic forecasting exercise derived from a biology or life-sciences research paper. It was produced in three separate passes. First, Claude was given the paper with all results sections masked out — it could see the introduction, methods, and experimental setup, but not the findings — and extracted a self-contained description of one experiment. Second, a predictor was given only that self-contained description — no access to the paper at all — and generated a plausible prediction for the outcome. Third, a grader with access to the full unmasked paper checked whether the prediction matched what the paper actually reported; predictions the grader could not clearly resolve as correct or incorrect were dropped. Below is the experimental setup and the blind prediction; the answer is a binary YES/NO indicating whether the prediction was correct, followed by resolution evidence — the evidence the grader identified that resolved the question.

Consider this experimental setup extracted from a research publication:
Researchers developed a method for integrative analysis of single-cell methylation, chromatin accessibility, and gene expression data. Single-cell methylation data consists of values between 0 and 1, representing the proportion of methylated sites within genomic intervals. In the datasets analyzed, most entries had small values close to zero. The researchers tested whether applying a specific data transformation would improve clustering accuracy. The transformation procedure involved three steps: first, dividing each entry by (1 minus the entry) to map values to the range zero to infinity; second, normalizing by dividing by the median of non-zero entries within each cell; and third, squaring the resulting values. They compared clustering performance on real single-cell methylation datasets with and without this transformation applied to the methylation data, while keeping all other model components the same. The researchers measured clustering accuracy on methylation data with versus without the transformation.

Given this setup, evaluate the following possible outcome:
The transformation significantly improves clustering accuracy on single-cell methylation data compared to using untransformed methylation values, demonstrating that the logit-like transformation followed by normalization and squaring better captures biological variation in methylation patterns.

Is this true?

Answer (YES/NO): YES